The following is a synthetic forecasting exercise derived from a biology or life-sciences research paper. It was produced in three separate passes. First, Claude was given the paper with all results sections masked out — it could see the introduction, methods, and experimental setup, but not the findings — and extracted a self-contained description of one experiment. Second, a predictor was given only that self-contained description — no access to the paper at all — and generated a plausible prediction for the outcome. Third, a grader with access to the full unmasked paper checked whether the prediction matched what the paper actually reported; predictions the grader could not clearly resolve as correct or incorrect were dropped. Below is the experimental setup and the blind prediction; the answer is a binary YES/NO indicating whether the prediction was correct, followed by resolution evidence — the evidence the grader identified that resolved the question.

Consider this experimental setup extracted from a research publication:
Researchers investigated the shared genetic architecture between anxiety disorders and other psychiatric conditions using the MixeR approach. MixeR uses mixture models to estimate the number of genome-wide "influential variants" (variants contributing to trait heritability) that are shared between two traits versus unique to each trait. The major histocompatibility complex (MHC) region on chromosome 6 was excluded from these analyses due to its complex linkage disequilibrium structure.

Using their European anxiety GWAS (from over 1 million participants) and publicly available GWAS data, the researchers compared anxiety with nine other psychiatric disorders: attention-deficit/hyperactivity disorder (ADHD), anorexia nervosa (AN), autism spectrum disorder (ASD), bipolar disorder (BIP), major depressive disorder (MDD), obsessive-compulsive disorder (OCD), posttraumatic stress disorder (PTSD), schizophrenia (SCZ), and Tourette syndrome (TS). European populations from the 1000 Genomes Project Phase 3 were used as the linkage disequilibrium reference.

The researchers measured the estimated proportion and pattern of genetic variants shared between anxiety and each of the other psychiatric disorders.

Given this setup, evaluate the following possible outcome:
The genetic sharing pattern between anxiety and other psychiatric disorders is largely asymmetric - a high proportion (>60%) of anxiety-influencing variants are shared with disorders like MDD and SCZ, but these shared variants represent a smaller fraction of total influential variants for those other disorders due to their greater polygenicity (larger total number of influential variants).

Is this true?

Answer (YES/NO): NO